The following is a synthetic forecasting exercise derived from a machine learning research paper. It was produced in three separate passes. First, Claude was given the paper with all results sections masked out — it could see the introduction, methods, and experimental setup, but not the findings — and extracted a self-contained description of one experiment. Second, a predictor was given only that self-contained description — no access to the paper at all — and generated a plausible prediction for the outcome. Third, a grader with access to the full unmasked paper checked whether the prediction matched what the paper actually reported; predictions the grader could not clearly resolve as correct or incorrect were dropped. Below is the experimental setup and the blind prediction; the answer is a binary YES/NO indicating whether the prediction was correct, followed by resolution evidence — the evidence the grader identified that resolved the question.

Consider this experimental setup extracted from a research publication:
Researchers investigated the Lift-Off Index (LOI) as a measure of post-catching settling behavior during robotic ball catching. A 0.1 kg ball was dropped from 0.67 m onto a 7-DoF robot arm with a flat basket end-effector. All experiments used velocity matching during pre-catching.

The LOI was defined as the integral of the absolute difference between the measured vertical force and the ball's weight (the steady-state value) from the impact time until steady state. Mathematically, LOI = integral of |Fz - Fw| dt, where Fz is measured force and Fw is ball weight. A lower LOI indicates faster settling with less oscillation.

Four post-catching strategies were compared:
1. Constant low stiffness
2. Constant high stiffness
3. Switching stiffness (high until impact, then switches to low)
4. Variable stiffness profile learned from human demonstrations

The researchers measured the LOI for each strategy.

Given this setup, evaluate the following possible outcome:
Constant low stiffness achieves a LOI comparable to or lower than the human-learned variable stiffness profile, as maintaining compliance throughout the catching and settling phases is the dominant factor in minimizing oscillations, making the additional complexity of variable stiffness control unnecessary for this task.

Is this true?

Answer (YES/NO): NO